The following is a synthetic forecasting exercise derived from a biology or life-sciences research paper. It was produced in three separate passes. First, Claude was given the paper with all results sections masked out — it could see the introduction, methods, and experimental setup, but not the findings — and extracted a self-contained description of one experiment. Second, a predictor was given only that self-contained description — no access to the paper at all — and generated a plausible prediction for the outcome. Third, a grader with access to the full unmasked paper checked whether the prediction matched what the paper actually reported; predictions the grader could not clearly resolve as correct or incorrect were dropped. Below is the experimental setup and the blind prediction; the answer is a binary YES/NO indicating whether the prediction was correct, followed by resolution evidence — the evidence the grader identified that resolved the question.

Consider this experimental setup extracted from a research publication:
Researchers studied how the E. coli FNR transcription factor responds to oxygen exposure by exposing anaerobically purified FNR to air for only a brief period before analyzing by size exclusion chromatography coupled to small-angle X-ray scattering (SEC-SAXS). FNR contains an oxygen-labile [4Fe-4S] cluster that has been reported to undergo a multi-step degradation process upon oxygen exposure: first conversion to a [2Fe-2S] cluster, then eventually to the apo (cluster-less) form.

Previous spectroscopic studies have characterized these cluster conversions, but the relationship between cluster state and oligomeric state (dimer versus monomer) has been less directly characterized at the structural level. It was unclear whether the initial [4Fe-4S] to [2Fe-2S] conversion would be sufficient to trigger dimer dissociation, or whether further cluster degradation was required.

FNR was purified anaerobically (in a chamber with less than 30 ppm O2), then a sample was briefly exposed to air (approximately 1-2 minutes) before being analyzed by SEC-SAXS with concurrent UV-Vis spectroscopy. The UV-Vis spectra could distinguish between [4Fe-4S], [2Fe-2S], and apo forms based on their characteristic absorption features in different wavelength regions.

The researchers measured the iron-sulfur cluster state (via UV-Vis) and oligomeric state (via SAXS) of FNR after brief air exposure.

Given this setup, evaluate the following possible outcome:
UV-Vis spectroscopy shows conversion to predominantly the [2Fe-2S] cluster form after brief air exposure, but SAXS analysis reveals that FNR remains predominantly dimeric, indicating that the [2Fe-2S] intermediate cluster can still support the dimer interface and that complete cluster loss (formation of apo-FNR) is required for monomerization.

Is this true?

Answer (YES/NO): NO